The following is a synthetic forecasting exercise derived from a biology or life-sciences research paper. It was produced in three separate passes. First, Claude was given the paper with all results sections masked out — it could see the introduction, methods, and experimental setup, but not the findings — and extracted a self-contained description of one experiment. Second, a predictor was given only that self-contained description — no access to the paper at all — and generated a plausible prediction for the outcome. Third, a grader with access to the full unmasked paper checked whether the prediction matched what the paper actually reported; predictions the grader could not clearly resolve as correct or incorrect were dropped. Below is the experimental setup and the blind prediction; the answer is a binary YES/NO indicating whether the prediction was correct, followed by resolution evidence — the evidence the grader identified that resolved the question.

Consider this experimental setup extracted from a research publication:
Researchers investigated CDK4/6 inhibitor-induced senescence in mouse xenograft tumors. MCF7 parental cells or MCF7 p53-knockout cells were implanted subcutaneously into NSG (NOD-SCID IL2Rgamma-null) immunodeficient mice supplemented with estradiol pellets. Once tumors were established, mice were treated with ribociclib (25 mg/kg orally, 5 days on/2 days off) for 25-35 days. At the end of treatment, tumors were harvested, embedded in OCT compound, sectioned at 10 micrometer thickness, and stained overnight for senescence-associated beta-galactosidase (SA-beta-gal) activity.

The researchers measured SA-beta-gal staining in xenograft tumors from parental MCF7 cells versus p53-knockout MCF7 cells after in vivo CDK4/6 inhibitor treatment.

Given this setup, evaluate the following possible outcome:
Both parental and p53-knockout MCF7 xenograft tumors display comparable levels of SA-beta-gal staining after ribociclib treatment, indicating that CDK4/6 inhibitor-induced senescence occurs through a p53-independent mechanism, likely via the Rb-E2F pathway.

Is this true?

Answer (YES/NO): NO